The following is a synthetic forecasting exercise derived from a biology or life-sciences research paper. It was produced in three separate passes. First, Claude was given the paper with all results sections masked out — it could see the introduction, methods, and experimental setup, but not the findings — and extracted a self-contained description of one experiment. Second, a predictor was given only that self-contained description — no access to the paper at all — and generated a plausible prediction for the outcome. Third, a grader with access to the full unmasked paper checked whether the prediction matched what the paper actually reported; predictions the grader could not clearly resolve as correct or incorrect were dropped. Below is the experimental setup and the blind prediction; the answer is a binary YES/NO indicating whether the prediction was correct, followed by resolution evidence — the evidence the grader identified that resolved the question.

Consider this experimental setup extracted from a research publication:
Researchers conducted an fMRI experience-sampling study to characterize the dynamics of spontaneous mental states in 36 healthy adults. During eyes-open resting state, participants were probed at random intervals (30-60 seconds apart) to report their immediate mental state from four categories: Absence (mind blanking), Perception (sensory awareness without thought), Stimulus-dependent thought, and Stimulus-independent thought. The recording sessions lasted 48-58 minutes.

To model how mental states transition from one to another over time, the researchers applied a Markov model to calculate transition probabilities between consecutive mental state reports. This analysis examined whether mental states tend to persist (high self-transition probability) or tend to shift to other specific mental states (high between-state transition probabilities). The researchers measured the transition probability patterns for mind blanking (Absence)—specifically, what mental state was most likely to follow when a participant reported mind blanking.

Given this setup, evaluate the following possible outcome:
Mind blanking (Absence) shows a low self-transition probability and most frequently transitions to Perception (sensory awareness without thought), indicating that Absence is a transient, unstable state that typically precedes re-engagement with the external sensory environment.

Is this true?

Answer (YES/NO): NO